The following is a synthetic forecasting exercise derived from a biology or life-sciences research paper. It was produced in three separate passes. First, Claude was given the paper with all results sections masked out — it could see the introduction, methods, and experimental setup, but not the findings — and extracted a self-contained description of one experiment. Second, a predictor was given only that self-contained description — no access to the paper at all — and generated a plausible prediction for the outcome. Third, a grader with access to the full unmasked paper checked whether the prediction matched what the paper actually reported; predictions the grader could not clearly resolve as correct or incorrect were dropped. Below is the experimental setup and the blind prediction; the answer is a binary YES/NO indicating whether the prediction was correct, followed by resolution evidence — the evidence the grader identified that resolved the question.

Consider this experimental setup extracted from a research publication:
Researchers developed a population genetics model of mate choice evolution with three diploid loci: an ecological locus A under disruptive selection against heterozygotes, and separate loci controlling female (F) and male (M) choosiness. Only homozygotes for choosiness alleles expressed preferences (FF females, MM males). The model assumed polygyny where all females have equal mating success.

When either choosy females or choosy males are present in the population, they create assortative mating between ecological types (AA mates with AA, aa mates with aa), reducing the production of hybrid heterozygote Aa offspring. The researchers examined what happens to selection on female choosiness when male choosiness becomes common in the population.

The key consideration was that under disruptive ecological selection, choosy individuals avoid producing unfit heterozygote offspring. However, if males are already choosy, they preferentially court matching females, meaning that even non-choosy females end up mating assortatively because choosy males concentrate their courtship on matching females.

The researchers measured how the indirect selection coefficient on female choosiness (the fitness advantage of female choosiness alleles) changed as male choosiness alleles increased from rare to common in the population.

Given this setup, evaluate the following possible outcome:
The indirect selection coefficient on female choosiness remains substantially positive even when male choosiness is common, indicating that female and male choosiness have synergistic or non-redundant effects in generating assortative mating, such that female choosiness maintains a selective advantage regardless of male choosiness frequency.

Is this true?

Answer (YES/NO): NO